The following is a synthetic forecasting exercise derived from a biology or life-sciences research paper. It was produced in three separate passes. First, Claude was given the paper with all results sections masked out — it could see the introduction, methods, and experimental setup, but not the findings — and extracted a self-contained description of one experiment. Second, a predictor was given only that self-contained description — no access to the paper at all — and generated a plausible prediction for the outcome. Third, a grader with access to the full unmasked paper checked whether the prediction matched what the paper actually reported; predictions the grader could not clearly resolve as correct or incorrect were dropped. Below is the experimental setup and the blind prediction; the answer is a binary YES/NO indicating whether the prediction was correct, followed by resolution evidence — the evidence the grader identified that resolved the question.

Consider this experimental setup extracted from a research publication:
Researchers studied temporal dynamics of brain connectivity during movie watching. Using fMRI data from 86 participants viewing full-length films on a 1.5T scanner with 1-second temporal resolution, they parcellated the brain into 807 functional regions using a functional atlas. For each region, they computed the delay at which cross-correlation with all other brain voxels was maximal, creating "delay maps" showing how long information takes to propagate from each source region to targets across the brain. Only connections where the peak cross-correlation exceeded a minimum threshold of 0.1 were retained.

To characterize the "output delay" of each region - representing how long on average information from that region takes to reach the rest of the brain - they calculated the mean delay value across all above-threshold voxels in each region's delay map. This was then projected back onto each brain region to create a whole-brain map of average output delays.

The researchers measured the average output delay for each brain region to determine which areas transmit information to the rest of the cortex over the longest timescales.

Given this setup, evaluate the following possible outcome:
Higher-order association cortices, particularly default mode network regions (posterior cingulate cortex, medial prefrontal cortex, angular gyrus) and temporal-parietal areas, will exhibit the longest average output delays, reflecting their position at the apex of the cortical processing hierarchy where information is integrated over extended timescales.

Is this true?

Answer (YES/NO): NO